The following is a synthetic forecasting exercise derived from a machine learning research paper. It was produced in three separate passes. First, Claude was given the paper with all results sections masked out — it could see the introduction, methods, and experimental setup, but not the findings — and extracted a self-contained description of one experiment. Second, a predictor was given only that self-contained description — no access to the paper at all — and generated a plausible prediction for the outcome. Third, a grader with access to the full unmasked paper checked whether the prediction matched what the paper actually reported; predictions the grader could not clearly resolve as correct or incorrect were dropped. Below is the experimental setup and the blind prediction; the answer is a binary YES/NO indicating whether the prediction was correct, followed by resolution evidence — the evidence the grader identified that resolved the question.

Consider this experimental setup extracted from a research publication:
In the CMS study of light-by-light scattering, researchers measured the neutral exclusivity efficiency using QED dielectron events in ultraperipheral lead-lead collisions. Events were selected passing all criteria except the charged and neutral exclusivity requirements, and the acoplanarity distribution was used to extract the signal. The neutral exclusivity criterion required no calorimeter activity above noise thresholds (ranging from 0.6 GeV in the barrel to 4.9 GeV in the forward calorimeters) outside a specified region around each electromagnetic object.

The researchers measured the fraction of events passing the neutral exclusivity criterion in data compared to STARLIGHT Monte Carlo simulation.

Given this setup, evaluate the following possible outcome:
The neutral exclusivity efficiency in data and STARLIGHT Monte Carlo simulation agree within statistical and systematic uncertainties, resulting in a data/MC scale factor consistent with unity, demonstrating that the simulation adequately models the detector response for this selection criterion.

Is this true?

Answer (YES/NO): NO